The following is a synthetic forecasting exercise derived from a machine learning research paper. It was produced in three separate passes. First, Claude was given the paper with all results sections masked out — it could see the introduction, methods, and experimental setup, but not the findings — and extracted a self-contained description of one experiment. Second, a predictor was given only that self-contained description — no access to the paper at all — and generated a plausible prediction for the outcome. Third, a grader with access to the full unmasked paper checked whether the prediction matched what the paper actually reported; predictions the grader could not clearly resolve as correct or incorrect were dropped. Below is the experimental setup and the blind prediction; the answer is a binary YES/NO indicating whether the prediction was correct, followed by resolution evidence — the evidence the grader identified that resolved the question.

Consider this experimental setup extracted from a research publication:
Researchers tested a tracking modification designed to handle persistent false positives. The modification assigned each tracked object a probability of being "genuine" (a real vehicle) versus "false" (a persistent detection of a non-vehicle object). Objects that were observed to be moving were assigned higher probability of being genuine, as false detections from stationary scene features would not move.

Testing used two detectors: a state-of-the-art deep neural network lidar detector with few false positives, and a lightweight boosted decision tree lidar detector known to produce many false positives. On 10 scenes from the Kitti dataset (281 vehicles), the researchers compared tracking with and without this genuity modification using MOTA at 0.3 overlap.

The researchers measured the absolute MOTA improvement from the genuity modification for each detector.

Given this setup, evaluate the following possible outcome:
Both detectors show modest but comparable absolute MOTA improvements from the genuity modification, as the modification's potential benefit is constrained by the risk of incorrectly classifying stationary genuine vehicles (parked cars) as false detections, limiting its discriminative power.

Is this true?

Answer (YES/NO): NO